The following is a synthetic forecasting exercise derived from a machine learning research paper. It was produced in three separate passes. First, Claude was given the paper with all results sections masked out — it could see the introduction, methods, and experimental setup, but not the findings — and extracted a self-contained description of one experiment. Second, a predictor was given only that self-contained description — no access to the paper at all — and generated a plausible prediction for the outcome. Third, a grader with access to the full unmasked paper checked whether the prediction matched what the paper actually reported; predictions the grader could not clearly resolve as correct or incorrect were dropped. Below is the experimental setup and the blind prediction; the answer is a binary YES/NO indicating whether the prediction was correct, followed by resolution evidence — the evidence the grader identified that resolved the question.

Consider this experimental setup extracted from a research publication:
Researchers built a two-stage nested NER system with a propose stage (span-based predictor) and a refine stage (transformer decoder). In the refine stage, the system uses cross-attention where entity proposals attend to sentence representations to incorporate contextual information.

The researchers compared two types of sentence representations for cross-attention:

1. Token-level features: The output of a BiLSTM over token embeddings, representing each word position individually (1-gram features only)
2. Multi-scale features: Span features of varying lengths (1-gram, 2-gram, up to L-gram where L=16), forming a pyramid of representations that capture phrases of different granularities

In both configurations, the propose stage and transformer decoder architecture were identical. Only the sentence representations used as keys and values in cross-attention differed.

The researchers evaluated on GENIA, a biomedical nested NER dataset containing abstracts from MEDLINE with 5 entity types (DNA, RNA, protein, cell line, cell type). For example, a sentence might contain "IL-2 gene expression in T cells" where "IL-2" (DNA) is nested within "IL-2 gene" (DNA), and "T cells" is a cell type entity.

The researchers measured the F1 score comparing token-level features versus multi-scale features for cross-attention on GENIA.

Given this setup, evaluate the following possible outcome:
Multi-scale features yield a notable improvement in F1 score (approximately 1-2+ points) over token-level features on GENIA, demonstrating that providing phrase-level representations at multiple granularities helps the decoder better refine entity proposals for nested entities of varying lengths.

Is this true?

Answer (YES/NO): NO